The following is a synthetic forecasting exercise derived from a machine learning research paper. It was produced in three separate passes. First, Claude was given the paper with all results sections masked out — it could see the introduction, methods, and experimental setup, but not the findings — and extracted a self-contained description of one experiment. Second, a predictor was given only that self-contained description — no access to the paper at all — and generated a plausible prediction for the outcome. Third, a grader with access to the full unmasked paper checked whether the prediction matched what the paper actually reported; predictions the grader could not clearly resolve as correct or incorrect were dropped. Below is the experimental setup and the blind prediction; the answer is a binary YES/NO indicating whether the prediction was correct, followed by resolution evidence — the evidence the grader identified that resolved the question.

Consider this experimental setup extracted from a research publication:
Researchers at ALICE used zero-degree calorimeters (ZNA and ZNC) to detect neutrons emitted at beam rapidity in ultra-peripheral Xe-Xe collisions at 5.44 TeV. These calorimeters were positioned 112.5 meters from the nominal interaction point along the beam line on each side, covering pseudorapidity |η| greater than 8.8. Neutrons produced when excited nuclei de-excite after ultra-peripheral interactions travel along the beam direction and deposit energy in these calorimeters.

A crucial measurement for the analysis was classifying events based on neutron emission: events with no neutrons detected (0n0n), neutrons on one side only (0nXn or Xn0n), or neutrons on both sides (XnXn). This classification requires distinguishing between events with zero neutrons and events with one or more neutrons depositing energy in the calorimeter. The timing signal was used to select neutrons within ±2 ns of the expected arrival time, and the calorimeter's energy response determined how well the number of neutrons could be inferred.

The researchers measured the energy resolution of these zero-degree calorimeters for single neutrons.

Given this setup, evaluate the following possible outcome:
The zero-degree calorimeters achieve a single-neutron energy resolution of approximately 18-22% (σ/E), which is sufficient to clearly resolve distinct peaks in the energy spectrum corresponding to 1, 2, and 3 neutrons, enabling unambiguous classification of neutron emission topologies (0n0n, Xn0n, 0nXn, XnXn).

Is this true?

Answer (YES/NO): NO